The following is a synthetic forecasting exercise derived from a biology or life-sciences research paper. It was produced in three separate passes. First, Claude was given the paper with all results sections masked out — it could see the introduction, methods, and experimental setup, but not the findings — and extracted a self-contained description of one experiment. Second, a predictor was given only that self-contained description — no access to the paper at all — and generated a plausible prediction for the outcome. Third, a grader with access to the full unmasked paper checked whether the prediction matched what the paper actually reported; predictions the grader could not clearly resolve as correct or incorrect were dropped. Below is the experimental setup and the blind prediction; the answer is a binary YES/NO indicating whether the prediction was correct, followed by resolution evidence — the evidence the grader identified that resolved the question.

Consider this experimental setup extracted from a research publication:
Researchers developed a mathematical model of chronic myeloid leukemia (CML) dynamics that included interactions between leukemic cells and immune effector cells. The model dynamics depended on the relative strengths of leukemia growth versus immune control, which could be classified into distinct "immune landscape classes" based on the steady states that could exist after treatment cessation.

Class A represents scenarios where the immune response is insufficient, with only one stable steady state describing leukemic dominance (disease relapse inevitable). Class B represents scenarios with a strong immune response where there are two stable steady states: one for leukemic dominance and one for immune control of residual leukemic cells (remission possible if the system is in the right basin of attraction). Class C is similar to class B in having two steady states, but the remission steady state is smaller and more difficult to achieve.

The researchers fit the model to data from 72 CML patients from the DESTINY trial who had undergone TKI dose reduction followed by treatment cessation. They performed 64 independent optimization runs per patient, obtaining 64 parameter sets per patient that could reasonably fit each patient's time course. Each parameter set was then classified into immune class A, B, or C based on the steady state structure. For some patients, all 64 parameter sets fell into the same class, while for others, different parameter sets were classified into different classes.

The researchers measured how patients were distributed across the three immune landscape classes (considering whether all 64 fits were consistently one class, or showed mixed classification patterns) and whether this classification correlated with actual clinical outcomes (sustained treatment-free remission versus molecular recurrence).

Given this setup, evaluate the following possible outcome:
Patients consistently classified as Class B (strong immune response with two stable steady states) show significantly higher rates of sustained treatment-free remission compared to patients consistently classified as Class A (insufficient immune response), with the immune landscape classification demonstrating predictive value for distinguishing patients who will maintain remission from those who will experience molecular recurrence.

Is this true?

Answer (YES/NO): NO